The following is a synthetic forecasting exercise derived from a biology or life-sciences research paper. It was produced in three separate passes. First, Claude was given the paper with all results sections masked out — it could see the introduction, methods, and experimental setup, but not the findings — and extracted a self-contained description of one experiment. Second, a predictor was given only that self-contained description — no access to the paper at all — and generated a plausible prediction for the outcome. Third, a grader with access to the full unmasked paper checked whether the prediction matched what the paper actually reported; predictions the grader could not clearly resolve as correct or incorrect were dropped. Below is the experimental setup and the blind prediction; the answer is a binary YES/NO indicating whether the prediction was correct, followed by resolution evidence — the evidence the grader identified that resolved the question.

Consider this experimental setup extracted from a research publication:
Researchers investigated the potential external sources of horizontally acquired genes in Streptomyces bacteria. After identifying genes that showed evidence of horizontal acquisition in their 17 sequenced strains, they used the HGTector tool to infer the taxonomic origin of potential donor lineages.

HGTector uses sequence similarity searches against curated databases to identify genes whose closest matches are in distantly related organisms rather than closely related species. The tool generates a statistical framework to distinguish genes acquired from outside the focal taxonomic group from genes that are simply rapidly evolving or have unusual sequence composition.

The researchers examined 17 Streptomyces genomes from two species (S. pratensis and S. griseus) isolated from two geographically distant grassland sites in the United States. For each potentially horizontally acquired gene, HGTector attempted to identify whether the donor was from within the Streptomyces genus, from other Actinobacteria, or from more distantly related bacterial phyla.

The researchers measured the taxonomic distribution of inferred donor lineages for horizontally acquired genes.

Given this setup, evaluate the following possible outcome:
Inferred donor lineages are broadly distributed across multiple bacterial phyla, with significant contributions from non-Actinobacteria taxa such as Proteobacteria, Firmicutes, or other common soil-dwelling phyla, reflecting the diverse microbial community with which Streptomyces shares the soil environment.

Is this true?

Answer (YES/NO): NO